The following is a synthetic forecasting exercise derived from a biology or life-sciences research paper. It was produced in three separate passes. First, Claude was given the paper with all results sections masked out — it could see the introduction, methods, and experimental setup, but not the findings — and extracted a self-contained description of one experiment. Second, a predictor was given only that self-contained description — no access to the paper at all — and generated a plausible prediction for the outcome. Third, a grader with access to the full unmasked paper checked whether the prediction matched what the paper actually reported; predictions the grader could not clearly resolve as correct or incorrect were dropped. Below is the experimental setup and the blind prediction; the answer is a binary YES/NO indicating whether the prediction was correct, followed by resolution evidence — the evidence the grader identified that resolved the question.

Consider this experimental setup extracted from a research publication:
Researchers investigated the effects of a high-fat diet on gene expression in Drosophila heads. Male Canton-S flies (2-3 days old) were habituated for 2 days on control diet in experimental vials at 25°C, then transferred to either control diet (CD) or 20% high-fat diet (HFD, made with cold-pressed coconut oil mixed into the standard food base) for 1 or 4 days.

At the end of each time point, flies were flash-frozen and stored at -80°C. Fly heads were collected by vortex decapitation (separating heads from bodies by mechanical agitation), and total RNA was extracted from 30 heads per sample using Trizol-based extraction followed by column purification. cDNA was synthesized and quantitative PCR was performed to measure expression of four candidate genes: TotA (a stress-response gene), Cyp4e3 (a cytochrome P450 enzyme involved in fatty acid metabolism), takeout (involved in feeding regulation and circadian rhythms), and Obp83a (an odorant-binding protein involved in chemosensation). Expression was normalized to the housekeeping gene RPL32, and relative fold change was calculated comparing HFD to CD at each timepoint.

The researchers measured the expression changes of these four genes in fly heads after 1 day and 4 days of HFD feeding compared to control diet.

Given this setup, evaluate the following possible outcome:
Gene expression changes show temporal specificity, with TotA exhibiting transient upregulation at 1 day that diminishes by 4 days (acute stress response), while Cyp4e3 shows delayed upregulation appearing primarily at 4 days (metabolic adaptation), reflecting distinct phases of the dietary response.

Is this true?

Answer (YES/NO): NO